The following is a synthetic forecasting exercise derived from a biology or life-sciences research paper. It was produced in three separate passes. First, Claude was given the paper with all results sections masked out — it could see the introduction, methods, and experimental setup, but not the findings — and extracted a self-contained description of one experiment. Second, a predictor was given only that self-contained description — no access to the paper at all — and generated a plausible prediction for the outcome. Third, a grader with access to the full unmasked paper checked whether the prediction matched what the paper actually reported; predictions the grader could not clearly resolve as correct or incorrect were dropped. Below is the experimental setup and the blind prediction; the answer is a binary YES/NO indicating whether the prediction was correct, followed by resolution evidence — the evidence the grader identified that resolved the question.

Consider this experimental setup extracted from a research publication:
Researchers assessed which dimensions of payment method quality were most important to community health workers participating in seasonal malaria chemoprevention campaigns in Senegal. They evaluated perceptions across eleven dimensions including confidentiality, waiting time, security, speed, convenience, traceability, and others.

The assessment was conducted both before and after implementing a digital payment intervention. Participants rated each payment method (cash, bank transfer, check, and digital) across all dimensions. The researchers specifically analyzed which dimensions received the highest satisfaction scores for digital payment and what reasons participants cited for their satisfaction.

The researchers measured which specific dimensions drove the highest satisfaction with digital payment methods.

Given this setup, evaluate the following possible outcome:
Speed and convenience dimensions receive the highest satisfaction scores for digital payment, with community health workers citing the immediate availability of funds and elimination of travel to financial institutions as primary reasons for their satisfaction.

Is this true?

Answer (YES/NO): NO